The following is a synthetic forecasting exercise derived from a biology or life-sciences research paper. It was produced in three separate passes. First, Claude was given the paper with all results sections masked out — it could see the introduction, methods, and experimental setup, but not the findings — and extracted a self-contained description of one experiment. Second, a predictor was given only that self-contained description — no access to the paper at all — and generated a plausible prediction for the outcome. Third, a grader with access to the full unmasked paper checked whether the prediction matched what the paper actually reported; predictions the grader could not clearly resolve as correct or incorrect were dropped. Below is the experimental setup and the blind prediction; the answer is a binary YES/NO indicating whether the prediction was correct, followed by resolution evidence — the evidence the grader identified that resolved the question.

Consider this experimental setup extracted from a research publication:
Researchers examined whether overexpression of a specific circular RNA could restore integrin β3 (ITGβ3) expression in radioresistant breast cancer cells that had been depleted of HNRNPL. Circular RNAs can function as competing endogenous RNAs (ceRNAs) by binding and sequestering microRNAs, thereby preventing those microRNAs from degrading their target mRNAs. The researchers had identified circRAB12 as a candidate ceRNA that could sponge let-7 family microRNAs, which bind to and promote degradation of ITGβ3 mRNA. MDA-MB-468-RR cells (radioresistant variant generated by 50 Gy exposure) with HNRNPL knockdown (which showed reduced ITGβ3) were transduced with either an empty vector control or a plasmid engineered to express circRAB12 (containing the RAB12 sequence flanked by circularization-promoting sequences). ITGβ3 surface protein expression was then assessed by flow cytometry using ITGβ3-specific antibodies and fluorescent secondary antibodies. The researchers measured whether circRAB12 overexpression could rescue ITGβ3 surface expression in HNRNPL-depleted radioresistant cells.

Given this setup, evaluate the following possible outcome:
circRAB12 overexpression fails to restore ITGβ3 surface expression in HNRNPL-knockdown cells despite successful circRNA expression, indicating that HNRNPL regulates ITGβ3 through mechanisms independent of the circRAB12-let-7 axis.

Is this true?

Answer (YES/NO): NO